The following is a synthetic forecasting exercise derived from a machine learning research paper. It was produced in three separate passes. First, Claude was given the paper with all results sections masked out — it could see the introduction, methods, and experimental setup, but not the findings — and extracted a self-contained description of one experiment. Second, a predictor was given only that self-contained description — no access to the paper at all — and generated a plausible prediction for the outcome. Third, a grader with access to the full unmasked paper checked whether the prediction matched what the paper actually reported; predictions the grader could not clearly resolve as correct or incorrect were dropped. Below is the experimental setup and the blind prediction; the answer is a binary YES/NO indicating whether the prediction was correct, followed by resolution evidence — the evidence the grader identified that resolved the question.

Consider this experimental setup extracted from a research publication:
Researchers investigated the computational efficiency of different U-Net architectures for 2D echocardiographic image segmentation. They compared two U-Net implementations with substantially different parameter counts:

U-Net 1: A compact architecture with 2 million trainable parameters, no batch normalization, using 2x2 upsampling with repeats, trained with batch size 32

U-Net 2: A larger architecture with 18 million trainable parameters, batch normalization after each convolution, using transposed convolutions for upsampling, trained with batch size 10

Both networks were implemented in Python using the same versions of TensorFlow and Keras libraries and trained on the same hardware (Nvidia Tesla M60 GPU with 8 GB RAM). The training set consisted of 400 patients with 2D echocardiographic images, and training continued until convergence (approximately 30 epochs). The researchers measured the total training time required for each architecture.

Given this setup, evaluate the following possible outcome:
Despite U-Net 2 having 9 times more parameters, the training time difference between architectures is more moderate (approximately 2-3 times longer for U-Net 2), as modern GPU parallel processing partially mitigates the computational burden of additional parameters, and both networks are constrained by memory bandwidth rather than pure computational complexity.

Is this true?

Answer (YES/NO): YES